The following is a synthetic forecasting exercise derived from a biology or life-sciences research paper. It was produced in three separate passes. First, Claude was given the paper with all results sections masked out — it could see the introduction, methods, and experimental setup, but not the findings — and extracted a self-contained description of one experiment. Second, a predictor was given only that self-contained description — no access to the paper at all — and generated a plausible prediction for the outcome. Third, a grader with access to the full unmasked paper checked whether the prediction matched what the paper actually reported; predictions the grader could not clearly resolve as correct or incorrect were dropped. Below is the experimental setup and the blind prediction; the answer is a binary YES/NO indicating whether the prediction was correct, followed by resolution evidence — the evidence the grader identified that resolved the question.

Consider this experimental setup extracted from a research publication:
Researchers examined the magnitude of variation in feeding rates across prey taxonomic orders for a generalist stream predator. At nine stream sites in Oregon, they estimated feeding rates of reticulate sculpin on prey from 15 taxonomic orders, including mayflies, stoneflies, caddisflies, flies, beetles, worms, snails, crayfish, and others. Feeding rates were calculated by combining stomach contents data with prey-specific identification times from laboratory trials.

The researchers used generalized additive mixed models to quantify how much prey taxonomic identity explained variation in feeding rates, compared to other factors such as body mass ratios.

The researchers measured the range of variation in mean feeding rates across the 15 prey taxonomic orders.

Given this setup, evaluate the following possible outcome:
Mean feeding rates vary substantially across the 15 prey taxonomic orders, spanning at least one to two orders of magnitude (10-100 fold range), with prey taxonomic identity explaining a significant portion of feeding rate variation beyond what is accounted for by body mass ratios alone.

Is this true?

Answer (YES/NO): YES